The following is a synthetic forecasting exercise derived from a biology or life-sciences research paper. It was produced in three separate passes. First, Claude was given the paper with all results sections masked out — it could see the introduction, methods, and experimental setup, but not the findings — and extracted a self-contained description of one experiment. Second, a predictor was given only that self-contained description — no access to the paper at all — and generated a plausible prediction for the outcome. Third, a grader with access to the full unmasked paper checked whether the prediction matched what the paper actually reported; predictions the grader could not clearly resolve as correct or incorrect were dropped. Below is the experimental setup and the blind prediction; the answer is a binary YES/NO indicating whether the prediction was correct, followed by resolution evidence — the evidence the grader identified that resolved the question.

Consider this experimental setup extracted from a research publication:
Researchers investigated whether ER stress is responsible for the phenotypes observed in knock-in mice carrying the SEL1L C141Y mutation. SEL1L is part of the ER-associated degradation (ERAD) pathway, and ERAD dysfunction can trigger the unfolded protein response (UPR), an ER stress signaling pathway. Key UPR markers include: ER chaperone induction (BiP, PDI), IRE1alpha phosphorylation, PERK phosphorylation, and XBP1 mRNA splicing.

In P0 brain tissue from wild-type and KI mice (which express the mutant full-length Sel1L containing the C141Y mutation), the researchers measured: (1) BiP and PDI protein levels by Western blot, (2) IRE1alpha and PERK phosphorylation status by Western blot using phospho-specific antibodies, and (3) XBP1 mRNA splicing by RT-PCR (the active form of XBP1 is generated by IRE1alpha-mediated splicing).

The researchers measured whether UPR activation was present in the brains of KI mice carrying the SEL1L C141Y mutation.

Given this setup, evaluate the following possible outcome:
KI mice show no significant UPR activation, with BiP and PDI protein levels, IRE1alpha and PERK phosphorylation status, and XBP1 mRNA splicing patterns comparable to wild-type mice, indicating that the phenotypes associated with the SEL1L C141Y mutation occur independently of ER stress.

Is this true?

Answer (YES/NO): YES